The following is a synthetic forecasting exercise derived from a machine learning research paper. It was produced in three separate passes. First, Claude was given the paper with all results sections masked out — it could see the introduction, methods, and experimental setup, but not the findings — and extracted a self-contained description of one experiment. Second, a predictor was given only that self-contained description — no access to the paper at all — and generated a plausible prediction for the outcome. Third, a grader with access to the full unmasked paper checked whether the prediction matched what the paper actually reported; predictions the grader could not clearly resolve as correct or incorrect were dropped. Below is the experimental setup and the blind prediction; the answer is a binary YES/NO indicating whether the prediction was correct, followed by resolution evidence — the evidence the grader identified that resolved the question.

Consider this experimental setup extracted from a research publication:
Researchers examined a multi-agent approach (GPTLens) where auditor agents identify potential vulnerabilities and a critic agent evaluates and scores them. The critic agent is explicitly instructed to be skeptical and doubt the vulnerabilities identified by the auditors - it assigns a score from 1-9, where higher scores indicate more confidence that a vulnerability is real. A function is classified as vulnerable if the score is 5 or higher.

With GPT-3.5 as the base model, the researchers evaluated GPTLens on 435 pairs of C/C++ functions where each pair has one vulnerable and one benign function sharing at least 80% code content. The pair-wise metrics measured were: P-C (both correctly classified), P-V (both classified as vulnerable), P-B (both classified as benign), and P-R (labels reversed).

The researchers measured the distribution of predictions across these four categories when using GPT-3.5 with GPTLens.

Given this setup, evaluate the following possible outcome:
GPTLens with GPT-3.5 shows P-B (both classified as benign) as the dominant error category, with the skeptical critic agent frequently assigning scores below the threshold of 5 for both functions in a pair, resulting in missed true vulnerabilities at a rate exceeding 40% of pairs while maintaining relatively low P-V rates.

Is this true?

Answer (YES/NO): NO